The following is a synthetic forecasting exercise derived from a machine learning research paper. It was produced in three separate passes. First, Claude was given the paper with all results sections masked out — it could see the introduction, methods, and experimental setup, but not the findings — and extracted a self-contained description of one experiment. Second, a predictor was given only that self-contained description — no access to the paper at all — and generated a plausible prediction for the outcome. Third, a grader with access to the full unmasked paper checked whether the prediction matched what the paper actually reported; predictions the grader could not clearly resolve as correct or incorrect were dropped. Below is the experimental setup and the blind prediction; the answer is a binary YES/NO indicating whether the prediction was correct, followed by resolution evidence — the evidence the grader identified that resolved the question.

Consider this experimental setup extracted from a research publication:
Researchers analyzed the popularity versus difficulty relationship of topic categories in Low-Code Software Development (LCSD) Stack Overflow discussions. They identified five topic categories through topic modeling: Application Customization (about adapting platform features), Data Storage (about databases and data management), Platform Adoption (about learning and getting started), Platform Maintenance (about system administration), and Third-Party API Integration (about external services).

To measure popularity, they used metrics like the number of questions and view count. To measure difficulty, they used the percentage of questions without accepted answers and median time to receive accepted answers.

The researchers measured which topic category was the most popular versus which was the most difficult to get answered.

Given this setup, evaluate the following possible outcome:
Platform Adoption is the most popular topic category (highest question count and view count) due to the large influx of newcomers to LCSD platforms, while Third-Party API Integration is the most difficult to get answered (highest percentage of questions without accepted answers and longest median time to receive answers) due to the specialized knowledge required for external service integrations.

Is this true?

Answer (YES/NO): NO